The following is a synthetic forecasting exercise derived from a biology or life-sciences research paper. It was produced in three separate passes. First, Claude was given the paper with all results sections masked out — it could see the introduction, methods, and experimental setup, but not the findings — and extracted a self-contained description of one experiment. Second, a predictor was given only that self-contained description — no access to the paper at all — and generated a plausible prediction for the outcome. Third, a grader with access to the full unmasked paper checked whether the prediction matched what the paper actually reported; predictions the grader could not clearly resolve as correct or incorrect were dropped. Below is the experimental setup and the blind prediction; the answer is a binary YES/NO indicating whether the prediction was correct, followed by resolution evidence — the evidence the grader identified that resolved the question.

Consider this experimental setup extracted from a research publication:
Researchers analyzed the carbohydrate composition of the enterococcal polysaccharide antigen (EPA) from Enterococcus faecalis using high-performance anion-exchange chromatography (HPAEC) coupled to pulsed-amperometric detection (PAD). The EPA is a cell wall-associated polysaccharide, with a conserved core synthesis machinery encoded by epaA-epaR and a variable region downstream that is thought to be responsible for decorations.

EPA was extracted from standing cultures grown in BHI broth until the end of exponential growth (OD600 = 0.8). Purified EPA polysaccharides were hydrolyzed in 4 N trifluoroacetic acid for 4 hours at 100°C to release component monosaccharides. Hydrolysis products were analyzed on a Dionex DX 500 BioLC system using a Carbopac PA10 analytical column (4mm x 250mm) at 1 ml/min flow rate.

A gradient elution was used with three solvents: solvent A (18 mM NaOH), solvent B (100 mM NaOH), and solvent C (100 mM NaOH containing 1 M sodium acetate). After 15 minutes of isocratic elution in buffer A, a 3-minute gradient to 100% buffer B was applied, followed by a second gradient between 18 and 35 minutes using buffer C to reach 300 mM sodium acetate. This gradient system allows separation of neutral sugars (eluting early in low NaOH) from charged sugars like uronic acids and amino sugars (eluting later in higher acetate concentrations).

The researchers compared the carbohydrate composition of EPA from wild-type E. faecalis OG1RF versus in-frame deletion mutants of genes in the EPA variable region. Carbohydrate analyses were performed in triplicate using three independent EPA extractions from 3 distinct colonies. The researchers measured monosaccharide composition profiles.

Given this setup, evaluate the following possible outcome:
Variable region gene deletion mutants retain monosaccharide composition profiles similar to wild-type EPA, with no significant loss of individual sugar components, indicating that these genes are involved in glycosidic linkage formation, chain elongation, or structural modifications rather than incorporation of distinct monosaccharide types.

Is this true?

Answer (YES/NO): NO